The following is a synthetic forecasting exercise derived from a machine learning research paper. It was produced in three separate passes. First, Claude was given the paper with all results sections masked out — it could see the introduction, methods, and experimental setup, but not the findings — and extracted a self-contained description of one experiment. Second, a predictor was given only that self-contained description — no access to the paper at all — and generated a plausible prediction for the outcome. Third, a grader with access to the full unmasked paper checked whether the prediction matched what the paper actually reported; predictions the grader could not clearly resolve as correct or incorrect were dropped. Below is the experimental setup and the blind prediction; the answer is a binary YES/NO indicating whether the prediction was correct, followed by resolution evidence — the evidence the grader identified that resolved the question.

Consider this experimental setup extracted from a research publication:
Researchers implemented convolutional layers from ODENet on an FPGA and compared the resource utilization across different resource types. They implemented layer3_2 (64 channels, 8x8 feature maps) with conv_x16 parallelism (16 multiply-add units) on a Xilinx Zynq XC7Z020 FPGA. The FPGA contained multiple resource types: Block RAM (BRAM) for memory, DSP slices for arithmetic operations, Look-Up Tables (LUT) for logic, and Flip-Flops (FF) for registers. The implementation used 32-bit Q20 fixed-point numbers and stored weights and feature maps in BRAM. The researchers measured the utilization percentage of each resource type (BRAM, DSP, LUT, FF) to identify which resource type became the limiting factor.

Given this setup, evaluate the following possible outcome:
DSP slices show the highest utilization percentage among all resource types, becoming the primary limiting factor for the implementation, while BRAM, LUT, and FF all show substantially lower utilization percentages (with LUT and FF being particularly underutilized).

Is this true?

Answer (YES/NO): NO